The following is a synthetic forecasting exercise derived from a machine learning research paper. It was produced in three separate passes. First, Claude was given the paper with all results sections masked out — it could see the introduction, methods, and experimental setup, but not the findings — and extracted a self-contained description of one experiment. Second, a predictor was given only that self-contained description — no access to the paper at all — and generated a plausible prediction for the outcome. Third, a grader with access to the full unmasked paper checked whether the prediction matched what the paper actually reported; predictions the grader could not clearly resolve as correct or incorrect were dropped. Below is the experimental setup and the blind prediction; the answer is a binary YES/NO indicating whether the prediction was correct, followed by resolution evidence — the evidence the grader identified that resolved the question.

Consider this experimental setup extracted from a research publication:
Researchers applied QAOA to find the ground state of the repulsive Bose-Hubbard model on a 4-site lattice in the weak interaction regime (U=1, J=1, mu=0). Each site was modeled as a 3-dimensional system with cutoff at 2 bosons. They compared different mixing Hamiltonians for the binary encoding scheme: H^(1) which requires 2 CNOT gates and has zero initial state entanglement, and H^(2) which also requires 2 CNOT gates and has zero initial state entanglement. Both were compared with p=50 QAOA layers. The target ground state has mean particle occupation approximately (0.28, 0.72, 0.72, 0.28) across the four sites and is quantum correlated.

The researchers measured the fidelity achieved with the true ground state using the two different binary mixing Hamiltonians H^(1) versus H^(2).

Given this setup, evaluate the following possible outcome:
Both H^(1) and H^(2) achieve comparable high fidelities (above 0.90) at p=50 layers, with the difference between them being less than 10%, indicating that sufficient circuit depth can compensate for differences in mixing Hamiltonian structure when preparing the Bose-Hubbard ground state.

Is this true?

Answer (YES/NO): YES